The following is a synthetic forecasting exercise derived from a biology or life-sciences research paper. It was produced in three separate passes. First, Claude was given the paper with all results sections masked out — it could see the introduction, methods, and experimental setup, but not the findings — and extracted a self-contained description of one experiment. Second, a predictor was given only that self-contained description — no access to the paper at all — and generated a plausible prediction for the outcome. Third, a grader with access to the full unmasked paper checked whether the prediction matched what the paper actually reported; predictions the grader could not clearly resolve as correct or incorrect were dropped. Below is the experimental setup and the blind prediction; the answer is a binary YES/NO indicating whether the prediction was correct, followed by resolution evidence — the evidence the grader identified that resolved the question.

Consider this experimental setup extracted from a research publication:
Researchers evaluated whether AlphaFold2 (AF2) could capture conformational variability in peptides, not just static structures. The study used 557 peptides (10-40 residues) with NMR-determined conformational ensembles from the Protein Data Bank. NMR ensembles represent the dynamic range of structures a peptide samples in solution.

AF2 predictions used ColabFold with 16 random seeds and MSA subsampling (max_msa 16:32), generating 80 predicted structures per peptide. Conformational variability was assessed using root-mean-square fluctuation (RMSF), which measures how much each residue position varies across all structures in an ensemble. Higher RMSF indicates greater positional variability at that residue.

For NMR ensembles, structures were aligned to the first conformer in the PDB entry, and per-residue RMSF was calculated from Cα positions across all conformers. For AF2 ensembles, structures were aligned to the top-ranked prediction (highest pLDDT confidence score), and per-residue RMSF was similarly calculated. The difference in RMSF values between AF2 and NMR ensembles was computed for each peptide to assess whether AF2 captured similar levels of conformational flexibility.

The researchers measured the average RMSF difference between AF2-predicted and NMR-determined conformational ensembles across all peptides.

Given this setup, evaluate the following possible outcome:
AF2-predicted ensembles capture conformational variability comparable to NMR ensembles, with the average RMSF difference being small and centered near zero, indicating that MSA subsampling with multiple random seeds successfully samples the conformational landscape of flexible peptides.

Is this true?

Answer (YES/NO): NO